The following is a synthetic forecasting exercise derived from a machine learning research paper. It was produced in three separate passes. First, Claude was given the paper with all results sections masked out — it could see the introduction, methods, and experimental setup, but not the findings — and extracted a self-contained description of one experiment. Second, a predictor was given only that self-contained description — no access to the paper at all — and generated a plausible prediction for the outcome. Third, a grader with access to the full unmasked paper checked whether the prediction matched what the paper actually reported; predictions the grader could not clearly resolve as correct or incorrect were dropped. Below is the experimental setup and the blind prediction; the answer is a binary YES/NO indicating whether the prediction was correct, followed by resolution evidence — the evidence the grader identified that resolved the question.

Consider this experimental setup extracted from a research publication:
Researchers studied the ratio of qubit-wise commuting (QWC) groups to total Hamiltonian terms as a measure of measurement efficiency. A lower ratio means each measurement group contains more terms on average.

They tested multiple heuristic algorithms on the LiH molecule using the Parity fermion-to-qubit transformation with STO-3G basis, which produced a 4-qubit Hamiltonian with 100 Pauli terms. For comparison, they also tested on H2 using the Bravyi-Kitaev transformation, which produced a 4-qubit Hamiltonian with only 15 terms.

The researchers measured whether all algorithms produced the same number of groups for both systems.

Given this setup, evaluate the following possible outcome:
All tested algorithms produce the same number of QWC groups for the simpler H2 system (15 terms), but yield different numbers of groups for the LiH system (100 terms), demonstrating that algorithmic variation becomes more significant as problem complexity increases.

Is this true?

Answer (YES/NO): NO